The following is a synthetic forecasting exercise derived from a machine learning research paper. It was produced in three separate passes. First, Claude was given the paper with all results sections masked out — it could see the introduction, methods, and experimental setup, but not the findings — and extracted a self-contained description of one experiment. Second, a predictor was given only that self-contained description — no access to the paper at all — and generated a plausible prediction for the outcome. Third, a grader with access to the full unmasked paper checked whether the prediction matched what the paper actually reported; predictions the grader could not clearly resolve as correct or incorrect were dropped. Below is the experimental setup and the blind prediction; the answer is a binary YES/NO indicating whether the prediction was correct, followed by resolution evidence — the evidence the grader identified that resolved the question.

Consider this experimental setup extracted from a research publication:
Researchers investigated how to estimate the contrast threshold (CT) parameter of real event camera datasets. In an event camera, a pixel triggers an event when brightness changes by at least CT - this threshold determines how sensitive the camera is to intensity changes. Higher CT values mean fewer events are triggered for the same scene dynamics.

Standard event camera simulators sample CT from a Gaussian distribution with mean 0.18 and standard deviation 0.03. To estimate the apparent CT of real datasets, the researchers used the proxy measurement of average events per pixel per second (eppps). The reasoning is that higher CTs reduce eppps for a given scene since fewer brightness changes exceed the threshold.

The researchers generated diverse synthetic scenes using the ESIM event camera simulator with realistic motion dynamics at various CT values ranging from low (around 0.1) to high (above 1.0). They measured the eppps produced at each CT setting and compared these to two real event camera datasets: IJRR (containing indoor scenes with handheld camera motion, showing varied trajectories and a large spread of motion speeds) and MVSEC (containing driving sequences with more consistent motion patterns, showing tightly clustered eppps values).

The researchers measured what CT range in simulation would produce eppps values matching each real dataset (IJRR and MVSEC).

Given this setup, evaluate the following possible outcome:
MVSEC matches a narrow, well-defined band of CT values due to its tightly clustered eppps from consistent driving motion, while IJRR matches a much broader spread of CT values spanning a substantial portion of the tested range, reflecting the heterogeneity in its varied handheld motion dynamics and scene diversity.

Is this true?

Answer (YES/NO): NO